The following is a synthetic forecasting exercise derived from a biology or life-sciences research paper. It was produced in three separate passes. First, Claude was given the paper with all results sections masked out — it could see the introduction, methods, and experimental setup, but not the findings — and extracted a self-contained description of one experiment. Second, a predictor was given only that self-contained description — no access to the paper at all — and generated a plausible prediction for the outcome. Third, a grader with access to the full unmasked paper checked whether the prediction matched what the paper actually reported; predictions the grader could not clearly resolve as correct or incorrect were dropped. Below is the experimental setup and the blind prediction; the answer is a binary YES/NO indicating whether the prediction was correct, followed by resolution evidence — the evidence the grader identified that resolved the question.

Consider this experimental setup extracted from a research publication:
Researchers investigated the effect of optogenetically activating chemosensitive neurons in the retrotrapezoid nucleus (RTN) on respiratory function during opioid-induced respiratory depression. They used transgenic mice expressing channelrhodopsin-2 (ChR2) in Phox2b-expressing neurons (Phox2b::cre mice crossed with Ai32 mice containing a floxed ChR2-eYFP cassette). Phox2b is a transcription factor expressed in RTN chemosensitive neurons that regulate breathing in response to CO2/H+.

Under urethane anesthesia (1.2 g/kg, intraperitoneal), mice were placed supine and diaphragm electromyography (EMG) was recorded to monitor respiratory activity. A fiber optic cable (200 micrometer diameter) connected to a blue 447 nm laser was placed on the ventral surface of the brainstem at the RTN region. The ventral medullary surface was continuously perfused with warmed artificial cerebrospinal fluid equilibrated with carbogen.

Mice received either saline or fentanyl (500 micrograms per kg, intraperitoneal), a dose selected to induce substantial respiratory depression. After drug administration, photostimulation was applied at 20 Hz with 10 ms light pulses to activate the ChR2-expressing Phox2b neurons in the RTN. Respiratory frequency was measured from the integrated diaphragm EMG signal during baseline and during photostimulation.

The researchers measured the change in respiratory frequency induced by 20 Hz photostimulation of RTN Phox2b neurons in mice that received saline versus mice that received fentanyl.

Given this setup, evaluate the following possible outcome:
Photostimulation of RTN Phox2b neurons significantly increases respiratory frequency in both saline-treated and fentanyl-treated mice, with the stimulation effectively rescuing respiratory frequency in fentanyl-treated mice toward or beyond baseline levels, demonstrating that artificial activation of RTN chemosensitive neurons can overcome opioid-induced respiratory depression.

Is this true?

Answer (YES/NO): YES